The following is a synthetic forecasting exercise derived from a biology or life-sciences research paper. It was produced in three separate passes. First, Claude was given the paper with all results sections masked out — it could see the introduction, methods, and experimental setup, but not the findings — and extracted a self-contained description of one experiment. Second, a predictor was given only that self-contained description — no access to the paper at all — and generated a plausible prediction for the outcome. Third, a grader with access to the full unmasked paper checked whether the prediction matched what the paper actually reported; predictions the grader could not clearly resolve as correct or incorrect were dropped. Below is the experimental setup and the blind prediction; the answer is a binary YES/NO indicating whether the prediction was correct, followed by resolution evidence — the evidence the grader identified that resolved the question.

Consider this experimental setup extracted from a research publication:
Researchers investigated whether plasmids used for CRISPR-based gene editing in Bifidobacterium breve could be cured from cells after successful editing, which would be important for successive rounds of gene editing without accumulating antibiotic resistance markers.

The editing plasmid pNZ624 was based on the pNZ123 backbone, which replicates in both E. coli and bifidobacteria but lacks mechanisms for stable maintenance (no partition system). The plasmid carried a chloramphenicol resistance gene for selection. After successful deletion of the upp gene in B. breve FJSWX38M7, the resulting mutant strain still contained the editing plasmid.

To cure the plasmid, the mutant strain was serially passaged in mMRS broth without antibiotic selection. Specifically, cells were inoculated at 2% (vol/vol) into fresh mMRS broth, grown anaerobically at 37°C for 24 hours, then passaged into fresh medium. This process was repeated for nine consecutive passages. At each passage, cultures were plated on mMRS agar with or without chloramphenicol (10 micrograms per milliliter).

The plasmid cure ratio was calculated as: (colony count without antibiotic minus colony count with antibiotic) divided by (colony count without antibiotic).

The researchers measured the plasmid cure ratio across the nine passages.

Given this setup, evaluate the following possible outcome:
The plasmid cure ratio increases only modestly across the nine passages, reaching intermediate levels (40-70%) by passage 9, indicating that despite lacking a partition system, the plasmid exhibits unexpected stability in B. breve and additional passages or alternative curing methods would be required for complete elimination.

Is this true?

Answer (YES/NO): NO